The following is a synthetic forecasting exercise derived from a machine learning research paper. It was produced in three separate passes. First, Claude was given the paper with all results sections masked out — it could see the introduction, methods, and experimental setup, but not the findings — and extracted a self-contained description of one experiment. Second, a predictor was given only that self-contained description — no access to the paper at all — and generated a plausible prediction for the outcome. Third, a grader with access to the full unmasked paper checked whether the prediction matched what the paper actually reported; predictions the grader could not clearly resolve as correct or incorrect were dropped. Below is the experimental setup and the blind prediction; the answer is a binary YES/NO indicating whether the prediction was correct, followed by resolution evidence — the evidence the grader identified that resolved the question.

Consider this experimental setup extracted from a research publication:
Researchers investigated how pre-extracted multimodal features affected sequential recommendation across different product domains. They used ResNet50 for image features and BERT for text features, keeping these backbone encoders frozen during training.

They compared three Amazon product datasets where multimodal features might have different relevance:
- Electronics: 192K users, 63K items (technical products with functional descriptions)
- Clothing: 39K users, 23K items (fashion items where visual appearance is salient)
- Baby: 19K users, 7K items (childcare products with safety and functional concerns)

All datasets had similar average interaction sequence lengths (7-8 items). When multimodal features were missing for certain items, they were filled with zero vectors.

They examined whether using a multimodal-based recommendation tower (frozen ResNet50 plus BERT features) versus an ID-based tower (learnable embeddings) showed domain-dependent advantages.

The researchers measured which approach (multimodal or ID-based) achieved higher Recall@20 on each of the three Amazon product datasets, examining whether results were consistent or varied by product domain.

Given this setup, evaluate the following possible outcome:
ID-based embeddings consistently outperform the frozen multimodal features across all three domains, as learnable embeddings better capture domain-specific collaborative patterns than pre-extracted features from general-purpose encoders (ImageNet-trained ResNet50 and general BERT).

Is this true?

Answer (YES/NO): NO